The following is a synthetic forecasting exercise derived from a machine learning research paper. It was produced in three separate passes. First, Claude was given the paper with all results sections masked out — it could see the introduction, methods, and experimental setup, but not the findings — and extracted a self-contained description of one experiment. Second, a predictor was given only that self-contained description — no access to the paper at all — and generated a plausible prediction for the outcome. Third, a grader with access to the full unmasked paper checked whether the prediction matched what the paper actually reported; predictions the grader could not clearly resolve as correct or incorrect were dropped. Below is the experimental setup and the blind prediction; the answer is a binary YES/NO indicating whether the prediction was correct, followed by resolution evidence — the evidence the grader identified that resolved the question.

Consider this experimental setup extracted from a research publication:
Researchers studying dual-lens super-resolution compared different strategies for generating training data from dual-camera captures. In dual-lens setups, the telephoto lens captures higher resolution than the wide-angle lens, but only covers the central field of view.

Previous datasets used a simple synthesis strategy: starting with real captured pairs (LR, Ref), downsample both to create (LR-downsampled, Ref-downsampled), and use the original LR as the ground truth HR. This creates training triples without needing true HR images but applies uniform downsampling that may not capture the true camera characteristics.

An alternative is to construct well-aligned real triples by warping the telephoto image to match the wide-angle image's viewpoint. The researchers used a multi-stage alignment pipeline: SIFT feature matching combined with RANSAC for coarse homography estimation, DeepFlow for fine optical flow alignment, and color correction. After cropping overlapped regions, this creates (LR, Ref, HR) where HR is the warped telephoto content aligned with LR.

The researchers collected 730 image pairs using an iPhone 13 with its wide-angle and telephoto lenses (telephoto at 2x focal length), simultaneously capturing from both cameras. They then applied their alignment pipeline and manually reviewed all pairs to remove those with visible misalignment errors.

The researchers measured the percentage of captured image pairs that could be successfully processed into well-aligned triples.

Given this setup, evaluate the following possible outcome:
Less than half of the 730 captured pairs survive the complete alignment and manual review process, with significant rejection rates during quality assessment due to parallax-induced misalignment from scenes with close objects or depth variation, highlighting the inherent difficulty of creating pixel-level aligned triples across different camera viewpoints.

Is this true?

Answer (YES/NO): NO